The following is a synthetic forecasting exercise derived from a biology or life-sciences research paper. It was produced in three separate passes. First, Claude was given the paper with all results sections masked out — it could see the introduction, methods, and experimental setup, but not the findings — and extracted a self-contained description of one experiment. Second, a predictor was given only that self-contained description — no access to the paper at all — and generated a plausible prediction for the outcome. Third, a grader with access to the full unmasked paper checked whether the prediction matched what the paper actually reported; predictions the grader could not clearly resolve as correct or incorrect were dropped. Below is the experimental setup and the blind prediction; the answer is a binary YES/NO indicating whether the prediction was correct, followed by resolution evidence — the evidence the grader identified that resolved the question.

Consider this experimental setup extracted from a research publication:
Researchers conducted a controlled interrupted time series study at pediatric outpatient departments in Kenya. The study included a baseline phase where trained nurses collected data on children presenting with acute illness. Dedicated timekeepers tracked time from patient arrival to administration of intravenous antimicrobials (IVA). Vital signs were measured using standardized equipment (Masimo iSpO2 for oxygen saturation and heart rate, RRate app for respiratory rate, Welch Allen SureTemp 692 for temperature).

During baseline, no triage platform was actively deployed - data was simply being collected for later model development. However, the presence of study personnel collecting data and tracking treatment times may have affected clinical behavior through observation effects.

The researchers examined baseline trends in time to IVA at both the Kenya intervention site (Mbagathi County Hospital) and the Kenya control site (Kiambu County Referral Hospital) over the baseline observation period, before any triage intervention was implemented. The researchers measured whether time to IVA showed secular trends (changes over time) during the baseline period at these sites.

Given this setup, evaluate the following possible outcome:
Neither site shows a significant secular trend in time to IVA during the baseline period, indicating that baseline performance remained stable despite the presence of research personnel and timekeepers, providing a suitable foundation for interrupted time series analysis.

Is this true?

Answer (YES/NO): NO